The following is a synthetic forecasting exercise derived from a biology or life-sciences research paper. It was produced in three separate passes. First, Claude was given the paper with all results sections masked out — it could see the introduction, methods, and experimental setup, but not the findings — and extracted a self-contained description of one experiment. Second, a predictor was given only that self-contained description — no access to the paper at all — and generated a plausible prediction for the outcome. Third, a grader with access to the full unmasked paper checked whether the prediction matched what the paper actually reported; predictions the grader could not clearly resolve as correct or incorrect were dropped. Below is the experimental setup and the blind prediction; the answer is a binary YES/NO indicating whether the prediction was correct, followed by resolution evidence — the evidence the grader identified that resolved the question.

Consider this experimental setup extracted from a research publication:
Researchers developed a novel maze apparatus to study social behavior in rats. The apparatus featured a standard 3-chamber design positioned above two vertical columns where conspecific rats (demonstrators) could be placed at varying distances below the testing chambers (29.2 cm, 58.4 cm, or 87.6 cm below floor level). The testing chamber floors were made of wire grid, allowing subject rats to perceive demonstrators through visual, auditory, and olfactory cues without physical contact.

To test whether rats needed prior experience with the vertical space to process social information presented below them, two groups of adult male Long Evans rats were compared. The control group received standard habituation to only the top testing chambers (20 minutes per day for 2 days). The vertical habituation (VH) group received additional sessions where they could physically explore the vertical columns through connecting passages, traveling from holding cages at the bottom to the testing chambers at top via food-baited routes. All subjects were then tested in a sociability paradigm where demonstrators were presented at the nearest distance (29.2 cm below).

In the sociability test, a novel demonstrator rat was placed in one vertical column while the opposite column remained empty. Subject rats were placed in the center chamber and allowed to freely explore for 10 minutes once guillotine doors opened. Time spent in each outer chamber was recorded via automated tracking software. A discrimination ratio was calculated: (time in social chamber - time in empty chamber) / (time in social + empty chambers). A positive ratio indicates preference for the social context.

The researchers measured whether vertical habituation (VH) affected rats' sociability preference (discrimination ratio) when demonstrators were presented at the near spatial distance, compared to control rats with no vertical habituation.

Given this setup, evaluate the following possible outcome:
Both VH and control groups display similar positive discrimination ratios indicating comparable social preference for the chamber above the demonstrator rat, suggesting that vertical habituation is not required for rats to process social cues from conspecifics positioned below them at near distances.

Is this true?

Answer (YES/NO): NO